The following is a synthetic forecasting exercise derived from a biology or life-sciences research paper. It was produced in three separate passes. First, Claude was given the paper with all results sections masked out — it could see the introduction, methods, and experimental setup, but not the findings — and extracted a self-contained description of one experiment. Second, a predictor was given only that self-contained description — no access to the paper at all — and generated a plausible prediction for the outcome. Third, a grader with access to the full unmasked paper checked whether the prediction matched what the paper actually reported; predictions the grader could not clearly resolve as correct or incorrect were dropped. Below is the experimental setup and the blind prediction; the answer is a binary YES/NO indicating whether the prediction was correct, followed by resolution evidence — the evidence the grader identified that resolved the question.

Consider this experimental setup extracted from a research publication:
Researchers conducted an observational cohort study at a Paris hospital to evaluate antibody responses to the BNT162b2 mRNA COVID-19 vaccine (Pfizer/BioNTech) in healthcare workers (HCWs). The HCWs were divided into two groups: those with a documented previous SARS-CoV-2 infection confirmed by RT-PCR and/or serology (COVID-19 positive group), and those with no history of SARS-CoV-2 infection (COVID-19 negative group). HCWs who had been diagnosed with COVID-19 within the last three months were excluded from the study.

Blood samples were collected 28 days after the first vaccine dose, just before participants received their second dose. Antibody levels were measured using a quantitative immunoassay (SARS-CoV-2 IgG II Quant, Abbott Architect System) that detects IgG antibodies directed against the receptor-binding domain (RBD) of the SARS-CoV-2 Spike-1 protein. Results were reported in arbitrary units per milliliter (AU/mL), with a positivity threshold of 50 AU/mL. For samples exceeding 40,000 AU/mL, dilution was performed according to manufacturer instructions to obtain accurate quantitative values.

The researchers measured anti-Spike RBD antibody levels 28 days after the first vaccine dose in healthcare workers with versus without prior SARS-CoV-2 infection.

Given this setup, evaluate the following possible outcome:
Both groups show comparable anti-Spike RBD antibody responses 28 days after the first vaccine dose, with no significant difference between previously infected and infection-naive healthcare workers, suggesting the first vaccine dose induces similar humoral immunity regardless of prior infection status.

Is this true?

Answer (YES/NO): NO